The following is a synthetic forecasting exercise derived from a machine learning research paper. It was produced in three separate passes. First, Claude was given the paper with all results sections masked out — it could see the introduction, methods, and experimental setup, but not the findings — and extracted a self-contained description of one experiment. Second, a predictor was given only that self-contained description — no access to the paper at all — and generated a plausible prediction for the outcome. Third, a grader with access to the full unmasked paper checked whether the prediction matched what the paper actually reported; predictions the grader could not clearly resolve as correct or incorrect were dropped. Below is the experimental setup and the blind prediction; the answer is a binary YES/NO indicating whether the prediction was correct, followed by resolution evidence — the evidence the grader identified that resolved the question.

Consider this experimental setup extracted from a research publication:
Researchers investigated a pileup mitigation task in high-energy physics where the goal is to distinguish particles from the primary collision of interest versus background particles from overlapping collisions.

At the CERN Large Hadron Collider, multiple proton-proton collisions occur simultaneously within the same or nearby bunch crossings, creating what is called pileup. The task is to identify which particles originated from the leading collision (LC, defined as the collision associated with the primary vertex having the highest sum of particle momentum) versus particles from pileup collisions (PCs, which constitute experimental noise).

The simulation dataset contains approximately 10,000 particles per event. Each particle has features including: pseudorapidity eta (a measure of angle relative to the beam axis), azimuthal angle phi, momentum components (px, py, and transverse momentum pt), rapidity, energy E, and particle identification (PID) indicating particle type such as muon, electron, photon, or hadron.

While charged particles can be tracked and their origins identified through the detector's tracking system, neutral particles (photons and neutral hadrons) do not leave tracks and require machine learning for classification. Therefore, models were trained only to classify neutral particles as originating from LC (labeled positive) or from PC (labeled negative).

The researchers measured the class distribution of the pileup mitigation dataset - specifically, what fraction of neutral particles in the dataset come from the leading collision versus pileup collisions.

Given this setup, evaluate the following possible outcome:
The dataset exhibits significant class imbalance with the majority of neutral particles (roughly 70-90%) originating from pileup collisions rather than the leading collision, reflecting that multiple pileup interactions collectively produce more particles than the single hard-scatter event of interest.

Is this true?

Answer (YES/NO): NO